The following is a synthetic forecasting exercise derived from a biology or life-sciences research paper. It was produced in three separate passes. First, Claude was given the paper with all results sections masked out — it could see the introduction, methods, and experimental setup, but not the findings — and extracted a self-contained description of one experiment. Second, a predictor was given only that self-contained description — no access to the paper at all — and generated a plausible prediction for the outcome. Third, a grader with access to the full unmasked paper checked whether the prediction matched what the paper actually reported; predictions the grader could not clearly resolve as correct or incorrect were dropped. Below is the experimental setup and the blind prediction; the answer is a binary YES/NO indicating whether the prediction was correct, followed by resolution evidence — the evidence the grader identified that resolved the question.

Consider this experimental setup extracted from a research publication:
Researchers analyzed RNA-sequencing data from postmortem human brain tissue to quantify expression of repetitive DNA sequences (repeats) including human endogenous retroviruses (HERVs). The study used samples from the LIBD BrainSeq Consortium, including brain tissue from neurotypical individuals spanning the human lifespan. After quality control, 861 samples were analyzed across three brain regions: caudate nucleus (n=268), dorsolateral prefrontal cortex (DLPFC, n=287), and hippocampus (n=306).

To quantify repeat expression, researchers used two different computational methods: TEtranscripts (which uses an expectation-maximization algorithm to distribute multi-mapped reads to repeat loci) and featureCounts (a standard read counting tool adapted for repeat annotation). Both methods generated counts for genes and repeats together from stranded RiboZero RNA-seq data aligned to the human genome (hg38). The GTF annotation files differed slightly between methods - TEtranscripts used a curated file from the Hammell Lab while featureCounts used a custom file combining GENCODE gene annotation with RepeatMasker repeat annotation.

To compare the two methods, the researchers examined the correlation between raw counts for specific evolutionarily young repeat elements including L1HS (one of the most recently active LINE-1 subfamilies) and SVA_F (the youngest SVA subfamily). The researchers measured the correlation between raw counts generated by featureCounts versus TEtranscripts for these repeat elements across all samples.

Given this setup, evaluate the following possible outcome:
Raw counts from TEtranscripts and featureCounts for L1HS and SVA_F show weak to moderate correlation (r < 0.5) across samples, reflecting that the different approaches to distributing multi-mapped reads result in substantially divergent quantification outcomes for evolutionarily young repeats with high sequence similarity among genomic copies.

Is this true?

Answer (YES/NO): NO